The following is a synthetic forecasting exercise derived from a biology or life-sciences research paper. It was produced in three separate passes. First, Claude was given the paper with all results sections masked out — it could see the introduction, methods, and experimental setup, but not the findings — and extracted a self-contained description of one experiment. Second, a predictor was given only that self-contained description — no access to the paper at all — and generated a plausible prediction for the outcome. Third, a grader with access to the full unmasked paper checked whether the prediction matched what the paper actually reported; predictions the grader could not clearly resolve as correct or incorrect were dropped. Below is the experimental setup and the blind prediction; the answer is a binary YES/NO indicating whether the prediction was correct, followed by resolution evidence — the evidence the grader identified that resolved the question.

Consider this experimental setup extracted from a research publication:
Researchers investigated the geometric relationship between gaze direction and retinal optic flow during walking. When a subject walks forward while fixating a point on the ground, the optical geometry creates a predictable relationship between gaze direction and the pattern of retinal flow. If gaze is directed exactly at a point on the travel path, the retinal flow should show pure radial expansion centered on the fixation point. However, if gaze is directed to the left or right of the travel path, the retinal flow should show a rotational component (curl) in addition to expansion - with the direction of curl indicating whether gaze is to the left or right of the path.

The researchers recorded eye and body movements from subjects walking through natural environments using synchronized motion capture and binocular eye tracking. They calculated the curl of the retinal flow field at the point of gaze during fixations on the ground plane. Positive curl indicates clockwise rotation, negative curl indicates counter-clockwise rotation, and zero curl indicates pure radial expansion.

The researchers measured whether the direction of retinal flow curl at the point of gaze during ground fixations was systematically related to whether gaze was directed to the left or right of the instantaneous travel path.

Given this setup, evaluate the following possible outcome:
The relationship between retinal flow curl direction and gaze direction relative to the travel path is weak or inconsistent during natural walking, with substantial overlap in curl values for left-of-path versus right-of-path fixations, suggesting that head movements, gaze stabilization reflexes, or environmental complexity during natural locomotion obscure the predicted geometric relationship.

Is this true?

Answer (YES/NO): NO